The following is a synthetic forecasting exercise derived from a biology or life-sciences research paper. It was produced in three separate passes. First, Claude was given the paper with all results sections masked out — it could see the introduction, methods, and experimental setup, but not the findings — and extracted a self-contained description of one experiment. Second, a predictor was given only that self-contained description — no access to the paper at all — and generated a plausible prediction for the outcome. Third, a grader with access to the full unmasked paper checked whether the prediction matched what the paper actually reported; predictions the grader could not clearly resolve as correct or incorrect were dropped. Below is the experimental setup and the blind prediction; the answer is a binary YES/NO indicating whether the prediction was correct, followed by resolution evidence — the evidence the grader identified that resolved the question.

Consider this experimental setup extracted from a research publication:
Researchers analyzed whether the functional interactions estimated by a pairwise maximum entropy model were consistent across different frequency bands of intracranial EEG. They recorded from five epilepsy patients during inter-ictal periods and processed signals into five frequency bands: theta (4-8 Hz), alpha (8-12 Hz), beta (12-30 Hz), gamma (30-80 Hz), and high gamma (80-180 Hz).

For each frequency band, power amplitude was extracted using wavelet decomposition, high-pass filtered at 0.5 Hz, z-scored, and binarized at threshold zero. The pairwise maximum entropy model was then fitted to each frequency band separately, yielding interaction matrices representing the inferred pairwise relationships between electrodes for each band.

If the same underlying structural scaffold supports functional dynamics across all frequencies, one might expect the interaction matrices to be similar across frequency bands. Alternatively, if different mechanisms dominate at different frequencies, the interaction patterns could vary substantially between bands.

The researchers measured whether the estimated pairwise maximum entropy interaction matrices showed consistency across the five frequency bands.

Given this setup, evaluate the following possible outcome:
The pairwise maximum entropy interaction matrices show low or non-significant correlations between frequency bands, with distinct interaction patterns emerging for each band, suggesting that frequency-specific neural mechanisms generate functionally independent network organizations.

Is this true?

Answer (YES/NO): NO